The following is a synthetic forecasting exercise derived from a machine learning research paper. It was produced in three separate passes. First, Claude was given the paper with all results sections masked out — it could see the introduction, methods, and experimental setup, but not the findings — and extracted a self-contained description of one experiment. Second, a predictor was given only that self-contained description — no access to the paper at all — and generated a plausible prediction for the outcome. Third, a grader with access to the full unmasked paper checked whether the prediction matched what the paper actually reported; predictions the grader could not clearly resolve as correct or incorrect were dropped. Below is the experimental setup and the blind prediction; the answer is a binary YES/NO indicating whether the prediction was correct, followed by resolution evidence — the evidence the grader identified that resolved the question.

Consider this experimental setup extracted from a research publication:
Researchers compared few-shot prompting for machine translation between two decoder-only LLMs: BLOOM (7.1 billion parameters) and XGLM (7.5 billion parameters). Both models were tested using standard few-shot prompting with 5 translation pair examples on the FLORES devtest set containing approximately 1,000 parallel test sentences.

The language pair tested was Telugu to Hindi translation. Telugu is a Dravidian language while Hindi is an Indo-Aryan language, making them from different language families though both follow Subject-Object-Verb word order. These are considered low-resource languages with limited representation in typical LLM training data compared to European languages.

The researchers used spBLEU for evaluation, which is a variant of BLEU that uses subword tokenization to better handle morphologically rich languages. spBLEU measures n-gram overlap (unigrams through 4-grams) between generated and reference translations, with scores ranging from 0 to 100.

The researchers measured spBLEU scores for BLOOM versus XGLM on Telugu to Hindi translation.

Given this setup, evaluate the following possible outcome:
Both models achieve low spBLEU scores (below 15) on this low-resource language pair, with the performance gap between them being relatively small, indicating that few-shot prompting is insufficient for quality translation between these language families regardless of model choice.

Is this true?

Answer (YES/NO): YES